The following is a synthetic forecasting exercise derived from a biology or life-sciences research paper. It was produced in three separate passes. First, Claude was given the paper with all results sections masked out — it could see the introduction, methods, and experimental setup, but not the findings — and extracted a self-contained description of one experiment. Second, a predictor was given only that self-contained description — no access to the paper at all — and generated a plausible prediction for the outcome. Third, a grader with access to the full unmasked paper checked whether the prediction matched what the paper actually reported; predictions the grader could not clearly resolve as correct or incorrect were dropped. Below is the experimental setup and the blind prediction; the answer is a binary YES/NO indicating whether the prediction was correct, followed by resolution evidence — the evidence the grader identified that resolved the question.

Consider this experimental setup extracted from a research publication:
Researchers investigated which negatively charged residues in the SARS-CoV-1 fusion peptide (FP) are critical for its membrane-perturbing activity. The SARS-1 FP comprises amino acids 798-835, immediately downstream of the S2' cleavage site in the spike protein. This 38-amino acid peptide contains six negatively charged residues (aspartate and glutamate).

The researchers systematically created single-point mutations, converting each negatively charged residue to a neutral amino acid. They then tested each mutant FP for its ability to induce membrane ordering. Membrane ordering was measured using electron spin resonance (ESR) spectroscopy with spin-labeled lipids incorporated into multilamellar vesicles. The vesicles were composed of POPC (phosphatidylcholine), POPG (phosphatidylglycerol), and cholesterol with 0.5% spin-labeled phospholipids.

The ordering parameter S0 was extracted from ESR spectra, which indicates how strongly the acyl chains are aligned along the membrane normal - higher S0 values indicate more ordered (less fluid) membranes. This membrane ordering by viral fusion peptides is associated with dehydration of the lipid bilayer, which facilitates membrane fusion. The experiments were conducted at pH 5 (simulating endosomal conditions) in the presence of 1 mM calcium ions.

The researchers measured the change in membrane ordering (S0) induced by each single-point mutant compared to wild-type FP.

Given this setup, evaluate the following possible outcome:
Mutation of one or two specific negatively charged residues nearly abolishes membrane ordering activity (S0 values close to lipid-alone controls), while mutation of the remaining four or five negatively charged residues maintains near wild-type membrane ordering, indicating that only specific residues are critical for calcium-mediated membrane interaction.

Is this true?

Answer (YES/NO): NO